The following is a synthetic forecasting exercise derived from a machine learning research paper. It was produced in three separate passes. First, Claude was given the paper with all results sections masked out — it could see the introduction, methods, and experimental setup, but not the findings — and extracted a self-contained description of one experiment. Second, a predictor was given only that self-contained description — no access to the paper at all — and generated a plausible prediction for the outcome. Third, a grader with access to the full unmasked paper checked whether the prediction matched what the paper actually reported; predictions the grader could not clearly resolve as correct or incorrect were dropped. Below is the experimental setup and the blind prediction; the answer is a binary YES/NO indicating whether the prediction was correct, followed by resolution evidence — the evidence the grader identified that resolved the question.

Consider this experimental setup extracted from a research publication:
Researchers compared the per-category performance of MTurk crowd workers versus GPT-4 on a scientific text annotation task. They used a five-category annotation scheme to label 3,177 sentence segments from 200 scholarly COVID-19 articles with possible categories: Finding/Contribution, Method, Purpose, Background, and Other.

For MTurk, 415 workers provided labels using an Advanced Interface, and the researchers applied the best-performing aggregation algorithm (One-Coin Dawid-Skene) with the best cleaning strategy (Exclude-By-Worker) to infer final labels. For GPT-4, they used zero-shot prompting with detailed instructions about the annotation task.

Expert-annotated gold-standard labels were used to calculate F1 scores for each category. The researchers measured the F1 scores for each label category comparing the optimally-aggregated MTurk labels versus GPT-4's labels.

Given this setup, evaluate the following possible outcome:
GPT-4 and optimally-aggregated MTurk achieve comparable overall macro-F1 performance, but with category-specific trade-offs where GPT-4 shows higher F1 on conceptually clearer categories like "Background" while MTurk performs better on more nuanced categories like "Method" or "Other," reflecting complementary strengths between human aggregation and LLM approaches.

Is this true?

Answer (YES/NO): NO